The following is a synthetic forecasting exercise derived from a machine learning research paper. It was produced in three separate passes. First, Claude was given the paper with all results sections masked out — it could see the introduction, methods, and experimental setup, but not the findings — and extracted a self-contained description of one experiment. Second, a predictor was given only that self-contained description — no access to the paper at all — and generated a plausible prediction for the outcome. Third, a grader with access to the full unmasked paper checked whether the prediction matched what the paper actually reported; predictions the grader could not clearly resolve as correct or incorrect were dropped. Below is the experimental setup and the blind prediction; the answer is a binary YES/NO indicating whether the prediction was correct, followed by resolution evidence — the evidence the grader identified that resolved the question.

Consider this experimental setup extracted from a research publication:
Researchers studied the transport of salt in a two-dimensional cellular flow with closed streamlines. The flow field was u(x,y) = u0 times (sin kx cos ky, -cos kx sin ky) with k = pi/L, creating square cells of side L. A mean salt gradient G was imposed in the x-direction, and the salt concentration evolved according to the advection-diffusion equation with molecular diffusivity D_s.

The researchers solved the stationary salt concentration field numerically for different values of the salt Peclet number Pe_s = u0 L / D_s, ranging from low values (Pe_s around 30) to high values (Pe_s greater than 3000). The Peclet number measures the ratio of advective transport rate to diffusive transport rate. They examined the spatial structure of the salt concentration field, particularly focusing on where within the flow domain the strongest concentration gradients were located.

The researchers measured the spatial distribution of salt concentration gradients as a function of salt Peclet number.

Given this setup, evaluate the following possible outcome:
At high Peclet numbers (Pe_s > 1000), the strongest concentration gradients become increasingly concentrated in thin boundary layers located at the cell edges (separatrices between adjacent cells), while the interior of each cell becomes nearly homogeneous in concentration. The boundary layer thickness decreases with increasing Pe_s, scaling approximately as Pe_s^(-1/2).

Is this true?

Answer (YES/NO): YES